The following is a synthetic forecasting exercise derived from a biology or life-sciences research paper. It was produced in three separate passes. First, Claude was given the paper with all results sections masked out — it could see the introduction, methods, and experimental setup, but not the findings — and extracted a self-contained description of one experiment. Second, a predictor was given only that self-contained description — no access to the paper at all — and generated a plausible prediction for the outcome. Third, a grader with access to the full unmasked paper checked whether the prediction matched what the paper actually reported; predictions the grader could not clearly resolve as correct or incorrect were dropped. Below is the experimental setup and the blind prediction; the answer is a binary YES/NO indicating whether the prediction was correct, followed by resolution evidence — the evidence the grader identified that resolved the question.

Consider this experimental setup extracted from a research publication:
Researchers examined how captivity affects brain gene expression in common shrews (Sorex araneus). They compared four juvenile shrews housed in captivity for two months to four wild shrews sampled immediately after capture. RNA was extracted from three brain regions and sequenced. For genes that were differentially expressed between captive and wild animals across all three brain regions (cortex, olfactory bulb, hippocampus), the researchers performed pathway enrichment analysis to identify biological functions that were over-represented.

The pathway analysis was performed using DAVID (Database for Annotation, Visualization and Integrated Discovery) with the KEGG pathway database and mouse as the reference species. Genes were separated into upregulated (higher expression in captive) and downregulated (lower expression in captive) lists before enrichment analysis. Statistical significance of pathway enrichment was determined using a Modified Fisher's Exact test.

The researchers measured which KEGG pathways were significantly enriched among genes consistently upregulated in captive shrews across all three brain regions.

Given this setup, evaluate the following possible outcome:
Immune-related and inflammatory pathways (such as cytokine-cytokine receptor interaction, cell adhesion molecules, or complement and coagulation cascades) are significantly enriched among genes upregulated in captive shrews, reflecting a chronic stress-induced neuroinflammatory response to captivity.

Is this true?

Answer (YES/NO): NO